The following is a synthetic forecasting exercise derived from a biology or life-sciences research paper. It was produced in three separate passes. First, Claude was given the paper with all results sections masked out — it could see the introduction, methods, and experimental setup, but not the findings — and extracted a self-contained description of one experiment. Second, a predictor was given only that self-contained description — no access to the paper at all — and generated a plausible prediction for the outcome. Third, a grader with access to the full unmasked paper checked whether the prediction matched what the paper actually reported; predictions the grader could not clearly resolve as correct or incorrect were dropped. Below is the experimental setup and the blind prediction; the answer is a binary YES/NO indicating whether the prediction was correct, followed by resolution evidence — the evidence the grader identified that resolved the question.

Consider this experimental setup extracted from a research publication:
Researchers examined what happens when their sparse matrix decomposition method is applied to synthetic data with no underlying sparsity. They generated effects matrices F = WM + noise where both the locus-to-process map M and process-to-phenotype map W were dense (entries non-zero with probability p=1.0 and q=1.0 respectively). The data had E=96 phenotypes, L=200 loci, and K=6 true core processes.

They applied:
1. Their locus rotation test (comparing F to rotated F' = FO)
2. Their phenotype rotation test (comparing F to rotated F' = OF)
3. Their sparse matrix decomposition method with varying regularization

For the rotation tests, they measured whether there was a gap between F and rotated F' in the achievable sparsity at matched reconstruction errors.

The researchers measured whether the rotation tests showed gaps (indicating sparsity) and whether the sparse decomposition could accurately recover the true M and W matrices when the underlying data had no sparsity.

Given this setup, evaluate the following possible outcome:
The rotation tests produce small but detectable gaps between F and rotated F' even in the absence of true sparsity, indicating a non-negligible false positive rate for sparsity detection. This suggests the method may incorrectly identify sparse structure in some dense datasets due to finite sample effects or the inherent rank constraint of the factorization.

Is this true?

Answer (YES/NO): NO